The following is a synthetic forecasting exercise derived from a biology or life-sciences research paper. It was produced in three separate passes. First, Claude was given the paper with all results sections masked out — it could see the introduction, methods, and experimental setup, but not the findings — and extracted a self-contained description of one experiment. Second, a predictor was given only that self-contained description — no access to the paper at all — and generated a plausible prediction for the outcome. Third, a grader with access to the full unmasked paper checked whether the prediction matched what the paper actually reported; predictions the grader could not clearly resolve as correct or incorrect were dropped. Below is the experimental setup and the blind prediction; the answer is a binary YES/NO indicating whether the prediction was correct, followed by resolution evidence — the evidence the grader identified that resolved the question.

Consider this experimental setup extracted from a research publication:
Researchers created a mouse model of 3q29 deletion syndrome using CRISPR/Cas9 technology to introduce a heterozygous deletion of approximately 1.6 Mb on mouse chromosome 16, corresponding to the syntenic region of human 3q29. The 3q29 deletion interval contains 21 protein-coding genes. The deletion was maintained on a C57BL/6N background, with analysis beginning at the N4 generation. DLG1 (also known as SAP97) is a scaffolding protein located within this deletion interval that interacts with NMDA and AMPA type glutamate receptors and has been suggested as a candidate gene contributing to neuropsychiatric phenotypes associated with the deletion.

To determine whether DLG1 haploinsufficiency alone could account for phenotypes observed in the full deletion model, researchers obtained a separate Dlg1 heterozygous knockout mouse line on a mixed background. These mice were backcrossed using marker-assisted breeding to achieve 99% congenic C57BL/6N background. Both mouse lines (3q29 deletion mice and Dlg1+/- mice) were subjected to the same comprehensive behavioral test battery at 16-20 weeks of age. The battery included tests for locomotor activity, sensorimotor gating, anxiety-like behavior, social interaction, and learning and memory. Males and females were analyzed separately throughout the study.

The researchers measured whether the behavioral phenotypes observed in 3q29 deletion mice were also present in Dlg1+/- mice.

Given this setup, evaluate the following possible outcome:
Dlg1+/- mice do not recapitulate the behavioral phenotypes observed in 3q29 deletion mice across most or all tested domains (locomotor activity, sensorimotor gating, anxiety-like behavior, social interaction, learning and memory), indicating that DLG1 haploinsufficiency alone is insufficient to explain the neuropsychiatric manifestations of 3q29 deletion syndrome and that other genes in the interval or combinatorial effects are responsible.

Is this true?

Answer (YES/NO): YES